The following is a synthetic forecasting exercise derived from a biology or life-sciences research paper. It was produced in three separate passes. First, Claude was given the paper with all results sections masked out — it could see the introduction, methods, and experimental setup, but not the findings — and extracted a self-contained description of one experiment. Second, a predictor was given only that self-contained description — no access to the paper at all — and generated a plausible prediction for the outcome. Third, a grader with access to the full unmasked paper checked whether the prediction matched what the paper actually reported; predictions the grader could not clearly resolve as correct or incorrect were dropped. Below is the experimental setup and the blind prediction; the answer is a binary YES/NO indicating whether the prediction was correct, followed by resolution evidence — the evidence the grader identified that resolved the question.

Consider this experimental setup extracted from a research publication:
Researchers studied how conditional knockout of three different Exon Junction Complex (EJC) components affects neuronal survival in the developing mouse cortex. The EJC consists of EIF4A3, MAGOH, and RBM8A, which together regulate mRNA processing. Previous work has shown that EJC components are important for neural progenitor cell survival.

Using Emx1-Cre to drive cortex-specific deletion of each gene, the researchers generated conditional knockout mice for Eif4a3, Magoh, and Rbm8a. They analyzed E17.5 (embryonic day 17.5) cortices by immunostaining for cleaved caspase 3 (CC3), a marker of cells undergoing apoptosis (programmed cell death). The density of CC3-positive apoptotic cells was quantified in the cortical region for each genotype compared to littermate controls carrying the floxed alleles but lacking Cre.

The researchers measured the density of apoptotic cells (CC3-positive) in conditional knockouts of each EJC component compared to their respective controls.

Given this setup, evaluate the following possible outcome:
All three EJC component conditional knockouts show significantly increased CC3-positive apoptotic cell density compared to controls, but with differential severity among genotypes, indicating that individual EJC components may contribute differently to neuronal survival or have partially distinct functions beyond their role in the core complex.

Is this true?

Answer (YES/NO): NO